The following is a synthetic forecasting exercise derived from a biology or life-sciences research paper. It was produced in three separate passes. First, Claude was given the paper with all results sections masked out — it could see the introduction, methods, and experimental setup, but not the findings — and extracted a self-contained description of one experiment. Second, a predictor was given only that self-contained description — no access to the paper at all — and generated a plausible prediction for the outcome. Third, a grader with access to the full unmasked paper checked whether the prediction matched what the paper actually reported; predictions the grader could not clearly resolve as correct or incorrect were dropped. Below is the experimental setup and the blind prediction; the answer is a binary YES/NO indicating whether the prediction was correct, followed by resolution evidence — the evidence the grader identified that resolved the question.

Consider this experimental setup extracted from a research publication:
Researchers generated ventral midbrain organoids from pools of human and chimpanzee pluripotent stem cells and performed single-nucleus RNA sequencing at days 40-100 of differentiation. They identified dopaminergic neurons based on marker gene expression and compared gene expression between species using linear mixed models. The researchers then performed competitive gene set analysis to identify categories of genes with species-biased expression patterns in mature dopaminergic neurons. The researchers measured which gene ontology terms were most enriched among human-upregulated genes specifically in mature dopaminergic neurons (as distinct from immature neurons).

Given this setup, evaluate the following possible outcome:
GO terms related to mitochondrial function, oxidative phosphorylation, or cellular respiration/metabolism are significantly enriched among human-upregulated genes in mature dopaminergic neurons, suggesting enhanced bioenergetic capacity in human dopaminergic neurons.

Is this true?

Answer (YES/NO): NO